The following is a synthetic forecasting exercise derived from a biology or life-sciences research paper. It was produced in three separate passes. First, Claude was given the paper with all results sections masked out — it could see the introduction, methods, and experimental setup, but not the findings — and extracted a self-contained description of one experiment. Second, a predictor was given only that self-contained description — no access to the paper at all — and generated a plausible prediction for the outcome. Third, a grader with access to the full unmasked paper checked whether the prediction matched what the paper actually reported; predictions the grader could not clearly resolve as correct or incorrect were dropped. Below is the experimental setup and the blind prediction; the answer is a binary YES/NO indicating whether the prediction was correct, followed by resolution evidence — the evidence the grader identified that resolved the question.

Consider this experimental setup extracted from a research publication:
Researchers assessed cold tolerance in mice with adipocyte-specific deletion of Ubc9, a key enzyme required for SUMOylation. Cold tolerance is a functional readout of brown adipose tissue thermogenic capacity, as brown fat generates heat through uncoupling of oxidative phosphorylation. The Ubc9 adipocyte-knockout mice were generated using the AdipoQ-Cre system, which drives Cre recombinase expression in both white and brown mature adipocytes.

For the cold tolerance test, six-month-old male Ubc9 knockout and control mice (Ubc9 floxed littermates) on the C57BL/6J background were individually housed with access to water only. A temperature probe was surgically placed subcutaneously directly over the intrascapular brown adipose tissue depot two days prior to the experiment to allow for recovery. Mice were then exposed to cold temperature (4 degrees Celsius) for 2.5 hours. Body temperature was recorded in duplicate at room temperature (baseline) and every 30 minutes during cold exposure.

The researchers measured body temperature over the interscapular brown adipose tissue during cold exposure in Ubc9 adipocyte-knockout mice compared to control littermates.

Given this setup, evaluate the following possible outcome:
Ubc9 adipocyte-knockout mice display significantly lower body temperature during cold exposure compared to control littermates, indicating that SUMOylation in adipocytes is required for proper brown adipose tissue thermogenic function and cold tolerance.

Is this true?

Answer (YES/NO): YES